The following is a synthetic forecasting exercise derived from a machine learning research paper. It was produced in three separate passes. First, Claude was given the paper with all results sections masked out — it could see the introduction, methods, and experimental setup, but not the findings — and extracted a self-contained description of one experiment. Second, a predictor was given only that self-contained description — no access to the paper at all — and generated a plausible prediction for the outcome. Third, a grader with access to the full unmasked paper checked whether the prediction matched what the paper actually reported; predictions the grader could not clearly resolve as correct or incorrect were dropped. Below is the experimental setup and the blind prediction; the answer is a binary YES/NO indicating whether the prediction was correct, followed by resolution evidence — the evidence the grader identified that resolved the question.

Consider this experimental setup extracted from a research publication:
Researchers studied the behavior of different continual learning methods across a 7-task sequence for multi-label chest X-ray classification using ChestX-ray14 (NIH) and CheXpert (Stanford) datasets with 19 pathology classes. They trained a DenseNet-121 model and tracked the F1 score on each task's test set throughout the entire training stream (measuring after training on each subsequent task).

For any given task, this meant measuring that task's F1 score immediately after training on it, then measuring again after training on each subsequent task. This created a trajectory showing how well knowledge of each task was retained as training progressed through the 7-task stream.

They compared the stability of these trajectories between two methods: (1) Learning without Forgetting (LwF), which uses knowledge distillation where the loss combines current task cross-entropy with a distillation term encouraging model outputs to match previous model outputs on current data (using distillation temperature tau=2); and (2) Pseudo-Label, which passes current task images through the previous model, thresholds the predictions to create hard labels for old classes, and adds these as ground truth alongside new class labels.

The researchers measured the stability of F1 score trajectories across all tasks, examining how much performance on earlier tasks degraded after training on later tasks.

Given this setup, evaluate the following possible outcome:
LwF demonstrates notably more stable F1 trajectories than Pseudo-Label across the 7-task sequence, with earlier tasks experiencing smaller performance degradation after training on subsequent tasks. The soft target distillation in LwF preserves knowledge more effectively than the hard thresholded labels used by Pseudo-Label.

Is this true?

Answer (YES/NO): NO